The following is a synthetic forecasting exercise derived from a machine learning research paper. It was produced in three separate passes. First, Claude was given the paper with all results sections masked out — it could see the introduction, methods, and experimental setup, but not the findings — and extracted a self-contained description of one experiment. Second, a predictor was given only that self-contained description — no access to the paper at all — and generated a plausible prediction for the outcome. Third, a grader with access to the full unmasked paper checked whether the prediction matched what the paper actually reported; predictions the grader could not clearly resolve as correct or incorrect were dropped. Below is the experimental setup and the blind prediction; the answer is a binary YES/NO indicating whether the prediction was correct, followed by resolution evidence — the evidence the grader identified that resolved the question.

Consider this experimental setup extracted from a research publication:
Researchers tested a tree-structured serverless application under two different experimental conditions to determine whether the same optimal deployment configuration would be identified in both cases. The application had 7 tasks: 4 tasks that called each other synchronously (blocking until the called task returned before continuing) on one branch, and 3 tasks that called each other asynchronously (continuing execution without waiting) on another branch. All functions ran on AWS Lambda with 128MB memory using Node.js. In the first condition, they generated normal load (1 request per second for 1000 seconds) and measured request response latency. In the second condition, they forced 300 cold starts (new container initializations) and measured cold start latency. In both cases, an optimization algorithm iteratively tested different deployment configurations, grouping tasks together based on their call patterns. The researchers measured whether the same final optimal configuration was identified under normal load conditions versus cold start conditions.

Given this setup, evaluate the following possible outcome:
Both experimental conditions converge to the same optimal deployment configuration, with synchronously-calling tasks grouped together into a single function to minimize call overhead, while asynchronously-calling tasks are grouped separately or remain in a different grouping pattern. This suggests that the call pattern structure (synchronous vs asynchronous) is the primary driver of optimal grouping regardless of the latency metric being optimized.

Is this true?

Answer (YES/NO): YES